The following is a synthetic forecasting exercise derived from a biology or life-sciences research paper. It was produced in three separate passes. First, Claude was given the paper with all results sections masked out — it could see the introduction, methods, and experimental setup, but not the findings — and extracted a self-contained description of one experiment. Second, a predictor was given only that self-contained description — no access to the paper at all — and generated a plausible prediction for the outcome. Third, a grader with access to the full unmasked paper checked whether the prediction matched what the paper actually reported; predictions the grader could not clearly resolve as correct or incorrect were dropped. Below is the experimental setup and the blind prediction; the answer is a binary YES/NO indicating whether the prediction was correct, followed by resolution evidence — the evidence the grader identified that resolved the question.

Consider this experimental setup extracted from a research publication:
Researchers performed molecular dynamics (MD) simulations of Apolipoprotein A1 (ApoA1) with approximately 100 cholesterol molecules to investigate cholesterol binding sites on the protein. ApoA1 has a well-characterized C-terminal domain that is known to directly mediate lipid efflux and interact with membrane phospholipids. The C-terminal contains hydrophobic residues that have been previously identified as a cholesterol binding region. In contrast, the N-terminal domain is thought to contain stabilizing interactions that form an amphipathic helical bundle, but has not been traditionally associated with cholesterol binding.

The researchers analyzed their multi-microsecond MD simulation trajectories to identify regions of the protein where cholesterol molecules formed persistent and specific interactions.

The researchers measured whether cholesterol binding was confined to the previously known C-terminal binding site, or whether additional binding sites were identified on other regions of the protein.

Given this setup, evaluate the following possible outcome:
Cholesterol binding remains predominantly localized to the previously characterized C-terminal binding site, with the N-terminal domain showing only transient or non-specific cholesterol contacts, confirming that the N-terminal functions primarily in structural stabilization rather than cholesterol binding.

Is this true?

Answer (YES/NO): NO